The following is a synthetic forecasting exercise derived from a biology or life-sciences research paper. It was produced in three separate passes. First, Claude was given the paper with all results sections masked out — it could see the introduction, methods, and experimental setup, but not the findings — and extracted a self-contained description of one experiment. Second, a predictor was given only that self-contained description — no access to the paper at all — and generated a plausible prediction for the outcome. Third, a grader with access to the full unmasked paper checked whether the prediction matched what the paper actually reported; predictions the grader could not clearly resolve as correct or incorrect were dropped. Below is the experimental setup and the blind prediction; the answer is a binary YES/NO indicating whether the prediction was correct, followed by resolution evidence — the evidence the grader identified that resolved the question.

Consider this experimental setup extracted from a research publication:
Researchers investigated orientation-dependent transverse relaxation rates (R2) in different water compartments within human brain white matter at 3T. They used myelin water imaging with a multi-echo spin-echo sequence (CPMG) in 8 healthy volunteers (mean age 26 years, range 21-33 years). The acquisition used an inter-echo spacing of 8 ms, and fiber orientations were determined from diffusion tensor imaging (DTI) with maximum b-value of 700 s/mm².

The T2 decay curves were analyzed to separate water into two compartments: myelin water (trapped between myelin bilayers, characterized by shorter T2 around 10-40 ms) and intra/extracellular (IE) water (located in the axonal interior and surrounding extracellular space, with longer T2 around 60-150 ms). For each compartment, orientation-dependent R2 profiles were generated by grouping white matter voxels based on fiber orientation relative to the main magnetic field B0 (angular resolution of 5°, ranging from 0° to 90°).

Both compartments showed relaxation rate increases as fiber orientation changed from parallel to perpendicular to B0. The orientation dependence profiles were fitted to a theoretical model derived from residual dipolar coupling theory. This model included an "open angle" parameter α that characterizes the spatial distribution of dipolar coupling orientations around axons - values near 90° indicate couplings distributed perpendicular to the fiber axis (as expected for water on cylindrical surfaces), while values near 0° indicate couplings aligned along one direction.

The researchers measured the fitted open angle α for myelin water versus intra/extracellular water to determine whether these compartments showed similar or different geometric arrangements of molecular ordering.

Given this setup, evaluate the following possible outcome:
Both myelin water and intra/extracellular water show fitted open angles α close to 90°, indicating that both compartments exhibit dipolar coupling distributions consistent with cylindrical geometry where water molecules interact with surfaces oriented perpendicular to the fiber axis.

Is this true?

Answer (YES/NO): NO